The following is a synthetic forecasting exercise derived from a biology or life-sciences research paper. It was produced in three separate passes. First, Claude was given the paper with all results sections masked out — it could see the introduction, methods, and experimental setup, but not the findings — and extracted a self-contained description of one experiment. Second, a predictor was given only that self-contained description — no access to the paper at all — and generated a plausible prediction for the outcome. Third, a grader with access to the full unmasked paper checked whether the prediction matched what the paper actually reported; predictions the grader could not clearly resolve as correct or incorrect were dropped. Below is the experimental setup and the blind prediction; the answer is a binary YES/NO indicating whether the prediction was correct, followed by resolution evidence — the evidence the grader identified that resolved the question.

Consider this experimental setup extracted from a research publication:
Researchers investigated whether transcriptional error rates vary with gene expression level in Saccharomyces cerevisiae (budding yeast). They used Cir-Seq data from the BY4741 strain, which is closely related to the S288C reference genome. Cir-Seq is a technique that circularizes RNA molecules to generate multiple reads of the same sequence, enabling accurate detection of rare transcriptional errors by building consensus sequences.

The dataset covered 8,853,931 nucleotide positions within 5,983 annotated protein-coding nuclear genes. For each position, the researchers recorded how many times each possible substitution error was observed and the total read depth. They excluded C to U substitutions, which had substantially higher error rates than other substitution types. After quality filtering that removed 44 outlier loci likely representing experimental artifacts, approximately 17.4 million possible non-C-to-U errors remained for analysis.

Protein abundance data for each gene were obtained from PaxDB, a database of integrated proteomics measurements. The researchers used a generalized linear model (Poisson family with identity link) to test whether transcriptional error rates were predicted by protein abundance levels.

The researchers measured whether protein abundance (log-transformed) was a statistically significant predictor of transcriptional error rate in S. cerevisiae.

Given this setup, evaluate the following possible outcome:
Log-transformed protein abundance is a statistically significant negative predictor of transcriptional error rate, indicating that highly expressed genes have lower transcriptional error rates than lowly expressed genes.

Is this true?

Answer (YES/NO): NO